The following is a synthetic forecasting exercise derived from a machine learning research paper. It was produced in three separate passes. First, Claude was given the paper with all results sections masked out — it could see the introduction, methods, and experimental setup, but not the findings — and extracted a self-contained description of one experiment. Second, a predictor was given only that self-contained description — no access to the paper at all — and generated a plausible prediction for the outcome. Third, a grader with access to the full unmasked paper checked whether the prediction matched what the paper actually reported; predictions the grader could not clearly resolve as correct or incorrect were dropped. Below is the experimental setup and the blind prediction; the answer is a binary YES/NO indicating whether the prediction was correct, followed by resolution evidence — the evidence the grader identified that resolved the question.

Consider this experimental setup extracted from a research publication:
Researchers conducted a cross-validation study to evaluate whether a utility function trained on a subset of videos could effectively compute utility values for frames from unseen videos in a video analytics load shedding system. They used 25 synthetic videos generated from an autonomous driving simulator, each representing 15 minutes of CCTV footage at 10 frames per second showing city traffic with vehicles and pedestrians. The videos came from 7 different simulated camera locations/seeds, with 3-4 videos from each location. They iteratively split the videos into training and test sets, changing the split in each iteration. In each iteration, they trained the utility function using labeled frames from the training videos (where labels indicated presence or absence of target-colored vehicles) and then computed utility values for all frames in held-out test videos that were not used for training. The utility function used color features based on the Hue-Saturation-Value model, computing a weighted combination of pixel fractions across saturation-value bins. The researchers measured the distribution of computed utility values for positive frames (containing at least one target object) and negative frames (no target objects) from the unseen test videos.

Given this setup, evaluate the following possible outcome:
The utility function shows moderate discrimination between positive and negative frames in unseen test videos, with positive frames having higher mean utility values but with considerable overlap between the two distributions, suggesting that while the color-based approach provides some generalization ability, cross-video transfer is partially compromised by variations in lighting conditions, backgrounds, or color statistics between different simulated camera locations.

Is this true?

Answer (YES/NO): NO